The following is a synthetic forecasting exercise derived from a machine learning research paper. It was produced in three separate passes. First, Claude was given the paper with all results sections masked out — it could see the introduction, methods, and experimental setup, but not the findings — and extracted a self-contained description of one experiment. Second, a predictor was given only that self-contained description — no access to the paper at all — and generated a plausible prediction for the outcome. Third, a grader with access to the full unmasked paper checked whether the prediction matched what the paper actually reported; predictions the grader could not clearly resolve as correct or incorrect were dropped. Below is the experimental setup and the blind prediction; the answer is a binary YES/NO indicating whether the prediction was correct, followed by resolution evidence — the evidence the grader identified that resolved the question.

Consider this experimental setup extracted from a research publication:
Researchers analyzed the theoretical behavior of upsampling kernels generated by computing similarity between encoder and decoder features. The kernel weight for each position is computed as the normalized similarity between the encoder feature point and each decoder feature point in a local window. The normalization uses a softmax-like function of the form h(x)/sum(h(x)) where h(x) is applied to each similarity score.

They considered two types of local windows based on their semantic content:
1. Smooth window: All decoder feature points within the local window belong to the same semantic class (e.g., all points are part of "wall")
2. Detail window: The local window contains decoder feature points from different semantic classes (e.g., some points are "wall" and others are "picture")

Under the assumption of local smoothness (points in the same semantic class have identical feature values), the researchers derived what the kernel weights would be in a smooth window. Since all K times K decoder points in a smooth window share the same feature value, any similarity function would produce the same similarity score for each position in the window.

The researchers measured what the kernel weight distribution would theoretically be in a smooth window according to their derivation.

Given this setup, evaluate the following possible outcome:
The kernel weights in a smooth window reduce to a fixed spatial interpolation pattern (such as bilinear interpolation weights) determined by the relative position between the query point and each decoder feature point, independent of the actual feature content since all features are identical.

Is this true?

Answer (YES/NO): NO